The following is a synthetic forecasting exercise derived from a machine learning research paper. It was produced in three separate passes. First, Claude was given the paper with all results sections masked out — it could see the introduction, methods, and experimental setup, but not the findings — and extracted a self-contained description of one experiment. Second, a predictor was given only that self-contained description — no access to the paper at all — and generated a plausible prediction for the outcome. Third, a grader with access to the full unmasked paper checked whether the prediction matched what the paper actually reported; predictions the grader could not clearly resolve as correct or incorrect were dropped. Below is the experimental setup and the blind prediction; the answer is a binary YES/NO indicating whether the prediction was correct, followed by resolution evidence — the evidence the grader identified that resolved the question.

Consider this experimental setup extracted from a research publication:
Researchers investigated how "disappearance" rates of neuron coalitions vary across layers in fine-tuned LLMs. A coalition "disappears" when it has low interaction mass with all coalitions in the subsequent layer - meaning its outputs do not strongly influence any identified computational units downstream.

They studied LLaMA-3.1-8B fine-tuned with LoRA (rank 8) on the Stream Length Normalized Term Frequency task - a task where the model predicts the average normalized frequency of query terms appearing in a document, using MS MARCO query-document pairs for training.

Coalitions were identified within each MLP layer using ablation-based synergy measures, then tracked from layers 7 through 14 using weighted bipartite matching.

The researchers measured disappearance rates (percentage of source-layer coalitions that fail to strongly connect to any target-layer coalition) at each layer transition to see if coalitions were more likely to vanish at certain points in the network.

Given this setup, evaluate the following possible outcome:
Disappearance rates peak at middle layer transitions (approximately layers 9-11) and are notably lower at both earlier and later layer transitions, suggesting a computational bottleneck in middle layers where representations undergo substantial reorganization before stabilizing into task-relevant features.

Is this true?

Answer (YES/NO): NO